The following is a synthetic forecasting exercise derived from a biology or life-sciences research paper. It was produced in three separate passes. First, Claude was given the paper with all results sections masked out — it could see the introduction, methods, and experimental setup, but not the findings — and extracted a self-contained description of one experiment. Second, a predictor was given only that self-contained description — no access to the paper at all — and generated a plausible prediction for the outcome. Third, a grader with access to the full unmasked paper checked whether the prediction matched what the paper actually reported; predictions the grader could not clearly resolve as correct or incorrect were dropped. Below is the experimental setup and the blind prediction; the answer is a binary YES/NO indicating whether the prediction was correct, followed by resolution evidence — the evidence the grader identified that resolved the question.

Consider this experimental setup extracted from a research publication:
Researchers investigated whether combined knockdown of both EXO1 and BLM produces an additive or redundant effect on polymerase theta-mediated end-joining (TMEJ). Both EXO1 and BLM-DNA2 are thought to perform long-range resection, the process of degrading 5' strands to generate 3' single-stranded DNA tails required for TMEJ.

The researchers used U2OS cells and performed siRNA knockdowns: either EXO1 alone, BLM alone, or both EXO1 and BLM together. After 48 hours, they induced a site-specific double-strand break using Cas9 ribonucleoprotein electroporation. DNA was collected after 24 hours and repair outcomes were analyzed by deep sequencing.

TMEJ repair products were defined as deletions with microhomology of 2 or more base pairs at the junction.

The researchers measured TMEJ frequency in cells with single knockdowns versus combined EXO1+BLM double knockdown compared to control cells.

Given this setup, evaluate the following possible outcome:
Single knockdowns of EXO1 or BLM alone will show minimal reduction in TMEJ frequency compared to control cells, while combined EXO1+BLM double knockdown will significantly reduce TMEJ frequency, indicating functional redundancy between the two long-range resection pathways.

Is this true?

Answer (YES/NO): NO